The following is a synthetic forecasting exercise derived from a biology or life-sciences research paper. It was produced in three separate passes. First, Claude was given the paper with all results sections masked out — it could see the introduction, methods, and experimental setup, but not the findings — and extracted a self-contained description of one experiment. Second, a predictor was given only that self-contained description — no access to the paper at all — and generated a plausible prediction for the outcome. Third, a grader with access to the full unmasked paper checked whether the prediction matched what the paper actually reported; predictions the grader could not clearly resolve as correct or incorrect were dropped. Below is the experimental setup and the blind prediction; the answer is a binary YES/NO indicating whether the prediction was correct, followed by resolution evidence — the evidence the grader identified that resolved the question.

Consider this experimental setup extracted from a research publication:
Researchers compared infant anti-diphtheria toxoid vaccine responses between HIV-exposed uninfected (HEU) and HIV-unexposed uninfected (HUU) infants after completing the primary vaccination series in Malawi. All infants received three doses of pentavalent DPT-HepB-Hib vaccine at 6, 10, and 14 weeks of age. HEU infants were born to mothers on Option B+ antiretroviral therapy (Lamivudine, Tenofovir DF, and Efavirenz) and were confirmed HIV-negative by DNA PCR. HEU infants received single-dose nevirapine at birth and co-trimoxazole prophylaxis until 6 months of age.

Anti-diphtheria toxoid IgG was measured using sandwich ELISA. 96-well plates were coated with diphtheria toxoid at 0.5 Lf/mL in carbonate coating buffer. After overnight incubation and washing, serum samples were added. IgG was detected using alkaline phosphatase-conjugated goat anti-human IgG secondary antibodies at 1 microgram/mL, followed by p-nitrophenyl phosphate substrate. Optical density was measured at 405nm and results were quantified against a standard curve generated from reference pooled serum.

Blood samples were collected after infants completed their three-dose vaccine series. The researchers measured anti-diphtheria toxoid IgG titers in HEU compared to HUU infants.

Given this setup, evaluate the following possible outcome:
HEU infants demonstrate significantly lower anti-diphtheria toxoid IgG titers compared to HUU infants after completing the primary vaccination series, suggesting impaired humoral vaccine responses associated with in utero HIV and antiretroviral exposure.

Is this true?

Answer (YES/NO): YES